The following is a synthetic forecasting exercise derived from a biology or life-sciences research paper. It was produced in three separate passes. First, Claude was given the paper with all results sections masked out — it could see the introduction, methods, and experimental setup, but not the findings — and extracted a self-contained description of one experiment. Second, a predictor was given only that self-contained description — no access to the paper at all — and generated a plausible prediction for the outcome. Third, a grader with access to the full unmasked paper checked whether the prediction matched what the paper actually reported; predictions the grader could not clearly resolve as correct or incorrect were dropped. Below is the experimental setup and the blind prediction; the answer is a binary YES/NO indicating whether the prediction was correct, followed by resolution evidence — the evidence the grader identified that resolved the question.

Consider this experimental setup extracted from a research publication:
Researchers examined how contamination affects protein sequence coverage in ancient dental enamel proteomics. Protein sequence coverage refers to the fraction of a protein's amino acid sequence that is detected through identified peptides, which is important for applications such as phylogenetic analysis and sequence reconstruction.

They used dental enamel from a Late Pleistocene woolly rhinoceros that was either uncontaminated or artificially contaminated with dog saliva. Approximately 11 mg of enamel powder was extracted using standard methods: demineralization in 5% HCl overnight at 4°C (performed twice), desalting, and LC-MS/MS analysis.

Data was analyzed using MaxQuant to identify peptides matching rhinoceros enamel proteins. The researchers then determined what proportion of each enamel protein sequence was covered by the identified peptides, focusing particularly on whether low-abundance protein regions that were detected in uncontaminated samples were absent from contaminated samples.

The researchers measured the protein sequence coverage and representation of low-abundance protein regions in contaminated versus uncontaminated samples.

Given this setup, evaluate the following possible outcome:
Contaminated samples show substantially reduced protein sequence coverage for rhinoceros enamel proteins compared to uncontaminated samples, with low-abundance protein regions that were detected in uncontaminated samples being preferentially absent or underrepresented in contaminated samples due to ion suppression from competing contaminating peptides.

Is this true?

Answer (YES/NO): YES